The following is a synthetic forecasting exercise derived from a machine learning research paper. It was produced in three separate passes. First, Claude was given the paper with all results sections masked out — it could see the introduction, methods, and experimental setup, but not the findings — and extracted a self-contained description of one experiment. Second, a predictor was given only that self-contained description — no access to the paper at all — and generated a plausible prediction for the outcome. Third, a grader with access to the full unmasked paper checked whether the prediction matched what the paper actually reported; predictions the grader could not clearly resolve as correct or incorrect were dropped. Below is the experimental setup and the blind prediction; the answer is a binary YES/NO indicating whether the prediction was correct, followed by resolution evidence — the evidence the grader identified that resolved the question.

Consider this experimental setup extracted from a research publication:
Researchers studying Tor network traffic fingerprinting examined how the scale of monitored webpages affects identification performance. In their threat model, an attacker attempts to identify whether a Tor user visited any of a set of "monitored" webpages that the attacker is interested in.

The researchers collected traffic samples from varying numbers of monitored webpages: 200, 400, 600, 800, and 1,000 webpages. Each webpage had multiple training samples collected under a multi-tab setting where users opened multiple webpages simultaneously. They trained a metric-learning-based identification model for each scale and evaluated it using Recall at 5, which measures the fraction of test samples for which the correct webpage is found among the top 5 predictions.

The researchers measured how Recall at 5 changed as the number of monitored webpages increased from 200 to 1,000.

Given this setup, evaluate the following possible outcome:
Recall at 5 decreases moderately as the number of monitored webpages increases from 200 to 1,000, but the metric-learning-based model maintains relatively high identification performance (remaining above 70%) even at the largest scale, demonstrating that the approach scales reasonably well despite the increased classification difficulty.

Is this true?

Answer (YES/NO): NO